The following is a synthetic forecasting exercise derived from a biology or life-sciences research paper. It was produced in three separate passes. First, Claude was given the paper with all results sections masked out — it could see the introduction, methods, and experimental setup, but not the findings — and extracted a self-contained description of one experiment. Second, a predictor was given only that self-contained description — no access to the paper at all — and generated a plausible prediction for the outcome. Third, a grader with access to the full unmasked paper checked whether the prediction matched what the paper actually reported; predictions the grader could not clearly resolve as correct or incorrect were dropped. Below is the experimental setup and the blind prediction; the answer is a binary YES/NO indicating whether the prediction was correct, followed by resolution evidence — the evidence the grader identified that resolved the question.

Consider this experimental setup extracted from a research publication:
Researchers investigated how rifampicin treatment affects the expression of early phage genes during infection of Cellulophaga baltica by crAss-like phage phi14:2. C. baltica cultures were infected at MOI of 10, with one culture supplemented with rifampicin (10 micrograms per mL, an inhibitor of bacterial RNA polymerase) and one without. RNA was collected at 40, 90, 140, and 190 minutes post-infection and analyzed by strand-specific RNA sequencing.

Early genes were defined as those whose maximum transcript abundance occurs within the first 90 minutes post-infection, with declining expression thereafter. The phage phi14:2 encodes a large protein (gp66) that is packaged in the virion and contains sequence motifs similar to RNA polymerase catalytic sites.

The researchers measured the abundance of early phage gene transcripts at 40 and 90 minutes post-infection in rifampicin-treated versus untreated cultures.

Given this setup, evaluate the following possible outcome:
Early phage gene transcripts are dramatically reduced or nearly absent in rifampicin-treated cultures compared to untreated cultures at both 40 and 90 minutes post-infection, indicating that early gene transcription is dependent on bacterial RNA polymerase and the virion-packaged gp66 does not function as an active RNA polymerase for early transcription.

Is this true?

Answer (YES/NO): NO